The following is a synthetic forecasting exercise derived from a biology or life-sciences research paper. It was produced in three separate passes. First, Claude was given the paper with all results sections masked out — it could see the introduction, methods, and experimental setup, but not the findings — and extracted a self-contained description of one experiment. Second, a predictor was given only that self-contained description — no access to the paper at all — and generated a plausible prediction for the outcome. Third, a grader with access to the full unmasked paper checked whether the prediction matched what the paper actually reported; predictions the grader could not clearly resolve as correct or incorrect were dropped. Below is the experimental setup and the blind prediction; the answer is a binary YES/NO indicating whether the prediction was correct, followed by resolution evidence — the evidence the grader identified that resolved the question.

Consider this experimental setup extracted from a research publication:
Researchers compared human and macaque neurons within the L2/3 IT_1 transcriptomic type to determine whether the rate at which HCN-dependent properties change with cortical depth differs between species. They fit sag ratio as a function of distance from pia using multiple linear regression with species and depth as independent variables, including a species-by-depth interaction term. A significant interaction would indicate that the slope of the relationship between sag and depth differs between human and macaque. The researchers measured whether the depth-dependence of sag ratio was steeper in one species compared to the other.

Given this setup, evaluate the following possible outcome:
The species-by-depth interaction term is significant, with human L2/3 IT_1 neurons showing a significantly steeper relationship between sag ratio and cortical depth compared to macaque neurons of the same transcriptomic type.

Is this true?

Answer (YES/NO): NO